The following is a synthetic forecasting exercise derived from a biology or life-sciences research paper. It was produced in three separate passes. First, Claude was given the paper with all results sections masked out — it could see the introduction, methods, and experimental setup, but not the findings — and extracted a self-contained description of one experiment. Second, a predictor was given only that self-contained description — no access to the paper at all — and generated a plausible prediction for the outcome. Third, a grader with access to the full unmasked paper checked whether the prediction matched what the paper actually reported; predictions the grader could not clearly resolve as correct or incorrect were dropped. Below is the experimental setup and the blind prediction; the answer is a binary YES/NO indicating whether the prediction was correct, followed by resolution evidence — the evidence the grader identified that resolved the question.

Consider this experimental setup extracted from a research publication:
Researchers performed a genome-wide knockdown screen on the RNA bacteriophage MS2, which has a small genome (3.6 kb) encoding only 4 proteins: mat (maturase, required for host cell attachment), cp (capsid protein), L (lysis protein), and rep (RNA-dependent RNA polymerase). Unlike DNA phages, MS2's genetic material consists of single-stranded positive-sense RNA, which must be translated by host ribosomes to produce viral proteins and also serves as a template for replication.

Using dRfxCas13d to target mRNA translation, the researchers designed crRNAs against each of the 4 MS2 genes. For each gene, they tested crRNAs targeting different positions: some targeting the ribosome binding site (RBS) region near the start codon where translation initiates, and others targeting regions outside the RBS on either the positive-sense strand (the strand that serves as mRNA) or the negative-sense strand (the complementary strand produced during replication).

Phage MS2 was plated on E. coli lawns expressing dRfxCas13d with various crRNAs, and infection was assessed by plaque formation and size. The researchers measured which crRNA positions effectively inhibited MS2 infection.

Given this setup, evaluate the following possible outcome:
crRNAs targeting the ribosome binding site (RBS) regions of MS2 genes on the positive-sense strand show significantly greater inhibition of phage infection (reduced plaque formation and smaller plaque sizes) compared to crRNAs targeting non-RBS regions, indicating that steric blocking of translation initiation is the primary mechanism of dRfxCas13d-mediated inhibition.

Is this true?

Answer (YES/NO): YES